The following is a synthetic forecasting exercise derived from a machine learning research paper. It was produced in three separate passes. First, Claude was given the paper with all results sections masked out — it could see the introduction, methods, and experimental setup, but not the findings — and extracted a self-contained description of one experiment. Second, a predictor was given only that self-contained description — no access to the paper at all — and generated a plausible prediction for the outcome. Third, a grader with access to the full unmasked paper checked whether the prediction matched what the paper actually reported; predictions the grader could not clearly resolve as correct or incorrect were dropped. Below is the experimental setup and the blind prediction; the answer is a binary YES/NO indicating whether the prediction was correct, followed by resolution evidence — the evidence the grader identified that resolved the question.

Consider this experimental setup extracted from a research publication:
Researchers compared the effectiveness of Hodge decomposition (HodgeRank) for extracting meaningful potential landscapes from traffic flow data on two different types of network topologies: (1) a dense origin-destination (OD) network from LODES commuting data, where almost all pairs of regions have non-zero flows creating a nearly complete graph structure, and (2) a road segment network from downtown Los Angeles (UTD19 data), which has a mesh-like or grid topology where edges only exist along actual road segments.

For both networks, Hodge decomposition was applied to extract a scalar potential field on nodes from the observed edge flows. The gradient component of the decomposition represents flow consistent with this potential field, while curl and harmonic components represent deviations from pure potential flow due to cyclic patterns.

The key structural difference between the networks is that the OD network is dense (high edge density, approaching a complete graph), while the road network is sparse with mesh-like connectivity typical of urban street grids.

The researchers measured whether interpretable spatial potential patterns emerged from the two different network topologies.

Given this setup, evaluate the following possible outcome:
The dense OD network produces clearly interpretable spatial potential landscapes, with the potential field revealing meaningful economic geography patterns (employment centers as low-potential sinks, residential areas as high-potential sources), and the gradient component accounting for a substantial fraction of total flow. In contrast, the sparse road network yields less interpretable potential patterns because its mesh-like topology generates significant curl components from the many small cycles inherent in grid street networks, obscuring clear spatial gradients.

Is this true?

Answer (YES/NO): NO